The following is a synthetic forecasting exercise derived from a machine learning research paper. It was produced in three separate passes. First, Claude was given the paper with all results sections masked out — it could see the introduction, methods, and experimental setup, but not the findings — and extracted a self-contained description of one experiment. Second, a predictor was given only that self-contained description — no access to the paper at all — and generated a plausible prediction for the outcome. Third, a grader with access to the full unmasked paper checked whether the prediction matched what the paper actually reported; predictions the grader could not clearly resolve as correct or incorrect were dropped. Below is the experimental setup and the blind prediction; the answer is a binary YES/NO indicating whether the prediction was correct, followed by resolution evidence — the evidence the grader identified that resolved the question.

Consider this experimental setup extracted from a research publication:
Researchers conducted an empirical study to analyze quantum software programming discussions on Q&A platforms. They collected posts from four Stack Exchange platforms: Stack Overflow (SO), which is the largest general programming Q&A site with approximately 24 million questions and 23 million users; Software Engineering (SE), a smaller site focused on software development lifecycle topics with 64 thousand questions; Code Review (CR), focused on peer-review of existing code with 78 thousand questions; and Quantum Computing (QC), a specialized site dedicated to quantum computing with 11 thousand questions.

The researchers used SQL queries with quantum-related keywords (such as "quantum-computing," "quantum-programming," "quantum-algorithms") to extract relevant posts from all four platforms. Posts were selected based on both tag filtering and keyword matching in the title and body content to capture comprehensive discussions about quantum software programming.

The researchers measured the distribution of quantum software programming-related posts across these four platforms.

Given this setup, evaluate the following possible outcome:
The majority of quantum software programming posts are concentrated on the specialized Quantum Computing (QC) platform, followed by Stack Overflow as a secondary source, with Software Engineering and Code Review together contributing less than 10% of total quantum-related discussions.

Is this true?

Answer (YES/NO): YES